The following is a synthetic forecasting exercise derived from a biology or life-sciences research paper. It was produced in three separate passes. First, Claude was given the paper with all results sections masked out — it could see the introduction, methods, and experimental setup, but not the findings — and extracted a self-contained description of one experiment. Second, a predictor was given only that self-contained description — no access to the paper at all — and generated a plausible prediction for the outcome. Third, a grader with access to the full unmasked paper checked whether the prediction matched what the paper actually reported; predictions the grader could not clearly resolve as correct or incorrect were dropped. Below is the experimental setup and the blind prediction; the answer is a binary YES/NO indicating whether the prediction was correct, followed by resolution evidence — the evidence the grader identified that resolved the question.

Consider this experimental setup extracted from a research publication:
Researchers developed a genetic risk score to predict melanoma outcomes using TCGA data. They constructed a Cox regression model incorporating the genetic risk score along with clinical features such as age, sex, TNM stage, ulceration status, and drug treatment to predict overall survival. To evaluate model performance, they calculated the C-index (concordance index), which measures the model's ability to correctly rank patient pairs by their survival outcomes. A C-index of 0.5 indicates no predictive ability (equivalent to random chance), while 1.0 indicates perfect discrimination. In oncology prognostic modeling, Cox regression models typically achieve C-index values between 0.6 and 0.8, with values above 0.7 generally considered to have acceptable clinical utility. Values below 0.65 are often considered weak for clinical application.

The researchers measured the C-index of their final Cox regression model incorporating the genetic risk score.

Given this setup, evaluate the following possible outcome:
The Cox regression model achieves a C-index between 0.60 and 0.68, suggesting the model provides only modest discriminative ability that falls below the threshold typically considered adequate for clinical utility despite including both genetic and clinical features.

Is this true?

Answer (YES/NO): NO